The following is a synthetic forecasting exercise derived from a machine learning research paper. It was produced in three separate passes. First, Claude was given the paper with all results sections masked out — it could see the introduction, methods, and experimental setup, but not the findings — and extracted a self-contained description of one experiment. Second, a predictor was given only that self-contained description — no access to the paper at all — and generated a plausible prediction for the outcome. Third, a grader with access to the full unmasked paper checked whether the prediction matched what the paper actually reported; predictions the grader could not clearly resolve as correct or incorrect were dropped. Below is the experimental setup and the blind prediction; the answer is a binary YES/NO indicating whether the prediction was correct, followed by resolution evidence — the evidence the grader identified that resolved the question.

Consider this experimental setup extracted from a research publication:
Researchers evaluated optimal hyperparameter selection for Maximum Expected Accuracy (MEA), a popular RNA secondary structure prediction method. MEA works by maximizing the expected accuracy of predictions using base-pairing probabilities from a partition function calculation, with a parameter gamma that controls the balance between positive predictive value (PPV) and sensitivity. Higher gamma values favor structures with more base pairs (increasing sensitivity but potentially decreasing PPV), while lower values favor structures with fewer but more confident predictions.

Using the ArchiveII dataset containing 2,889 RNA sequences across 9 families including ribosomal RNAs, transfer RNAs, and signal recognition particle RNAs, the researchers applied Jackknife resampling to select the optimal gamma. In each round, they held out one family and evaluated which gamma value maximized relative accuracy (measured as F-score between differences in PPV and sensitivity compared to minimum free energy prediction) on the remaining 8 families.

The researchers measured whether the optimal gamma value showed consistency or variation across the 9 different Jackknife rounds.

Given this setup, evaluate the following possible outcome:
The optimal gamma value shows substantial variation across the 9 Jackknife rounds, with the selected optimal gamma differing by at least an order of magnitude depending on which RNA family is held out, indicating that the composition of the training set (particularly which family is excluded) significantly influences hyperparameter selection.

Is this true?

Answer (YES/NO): NO